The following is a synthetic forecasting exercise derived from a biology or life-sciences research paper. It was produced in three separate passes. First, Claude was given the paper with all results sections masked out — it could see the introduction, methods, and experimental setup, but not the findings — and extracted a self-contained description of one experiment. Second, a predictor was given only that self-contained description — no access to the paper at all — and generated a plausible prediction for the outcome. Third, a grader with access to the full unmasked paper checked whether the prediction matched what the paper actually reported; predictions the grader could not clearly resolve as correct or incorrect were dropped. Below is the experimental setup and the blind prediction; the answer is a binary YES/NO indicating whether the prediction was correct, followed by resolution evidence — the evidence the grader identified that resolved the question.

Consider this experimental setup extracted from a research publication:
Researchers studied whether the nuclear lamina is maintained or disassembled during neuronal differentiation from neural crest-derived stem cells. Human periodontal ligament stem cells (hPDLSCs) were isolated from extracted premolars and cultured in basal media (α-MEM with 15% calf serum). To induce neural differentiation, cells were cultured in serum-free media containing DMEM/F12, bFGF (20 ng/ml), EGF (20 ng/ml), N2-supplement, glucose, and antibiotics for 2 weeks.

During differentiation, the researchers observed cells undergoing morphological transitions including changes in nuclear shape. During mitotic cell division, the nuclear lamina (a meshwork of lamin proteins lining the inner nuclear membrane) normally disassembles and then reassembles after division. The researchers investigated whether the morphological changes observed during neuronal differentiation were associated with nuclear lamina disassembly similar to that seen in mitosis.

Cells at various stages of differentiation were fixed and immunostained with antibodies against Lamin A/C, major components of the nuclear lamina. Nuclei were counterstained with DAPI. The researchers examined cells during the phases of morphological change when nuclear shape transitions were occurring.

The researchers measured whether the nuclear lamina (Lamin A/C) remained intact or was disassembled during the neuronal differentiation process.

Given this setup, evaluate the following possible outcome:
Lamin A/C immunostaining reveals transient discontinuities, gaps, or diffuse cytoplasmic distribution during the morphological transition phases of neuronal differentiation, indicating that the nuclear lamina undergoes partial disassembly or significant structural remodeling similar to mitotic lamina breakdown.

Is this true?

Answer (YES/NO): NO